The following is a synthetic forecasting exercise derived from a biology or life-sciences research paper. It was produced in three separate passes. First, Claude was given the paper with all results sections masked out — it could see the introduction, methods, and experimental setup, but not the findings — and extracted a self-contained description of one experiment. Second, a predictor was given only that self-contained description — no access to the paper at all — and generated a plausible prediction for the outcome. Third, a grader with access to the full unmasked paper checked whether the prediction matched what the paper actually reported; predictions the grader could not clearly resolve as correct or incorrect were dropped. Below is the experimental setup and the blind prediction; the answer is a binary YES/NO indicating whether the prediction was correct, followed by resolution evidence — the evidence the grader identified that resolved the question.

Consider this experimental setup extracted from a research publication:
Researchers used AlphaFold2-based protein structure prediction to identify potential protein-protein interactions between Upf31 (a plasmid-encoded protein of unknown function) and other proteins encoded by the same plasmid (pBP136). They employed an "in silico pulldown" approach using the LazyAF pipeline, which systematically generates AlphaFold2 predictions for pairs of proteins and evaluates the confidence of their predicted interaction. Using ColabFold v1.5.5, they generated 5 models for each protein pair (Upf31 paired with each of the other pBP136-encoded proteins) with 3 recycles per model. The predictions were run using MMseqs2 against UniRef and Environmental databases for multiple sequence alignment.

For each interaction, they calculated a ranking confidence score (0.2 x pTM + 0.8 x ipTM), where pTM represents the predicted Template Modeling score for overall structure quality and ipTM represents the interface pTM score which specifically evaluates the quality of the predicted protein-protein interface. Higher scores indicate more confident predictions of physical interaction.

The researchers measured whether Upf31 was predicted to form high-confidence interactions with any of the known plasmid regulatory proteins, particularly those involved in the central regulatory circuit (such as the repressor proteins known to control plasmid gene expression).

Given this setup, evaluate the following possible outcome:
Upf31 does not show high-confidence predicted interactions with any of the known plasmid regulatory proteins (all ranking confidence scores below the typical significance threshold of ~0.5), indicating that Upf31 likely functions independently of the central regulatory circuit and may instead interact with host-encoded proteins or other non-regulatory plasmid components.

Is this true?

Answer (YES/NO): NO